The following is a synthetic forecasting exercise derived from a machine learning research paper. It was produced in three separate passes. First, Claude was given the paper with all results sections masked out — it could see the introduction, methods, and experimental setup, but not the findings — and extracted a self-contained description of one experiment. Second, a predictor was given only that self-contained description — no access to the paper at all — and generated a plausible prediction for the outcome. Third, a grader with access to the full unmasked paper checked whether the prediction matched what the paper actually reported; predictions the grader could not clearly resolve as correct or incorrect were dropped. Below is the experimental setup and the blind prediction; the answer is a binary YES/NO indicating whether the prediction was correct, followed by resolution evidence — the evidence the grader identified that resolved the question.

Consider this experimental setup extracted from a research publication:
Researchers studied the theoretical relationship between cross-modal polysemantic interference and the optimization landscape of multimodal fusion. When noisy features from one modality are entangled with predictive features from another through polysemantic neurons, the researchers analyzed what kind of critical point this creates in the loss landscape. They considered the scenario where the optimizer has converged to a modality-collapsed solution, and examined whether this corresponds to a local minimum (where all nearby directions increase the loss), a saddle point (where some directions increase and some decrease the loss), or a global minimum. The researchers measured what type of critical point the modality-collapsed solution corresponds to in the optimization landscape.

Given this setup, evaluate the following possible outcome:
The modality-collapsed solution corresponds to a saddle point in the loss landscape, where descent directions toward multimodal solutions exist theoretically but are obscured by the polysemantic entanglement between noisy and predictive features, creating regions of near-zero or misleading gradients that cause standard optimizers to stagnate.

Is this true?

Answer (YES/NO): YES